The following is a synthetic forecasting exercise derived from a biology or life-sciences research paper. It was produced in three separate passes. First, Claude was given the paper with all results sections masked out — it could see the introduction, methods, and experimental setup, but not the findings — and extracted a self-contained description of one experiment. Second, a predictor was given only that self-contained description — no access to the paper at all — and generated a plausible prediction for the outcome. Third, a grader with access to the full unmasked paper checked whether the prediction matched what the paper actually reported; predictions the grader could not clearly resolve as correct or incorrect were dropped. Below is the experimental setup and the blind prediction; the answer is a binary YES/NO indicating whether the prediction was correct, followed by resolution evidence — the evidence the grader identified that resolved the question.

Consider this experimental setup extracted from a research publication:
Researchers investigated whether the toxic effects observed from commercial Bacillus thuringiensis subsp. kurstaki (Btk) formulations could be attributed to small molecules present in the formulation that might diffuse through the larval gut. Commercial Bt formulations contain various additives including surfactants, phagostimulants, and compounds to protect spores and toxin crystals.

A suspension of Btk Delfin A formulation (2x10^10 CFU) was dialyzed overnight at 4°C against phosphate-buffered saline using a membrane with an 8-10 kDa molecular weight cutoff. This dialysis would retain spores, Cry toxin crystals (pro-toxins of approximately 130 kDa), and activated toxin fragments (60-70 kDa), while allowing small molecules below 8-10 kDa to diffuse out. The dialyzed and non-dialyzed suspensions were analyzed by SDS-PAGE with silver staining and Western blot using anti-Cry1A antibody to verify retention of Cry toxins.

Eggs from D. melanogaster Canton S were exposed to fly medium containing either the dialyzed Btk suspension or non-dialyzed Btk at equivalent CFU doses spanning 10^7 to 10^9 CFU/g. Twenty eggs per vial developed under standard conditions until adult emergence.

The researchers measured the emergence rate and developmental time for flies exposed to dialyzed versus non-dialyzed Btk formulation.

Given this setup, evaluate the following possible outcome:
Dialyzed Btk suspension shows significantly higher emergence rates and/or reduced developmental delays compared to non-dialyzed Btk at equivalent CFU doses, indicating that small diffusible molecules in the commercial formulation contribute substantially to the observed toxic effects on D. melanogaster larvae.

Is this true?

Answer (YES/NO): NO